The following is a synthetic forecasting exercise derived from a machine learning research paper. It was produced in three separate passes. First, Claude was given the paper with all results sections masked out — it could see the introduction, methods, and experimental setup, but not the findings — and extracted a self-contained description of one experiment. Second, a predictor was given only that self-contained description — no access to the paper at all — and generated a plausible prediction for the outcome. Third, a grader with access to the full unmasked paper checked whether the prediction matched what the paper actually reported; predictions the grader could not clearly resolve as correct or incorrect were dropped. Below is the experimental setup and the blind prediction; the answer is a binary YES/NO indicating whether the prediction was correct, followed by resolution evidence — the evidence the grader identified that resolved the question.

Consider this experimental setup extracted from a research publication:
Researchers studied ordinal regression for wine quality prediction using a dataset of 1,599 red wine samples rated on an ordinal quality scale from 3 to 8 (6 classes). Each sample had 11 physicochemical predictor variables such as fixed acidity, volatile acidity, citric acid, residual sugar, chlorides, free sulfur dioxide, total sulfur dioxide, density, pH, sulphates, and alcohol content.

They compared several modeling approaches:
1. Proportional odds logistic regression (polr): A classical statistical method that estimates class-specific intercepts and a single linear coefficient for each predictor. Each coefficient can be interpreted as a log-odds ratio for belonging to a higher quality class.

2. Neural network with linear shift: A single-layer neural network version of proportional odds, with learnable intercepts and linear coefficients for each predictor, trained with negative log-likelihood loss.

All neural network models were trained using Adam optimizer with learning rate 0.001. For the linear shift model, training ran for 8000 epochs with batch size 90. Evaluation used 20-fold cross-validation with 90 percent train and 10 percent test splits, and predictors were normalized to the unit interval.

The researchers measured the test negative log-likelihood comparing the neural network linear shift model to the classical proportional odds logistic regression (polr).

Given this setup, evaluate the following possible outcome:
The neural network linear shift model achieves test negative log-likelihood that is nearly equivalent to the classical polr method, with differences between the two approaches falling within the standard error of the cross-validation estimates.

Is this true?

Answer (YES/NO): YES